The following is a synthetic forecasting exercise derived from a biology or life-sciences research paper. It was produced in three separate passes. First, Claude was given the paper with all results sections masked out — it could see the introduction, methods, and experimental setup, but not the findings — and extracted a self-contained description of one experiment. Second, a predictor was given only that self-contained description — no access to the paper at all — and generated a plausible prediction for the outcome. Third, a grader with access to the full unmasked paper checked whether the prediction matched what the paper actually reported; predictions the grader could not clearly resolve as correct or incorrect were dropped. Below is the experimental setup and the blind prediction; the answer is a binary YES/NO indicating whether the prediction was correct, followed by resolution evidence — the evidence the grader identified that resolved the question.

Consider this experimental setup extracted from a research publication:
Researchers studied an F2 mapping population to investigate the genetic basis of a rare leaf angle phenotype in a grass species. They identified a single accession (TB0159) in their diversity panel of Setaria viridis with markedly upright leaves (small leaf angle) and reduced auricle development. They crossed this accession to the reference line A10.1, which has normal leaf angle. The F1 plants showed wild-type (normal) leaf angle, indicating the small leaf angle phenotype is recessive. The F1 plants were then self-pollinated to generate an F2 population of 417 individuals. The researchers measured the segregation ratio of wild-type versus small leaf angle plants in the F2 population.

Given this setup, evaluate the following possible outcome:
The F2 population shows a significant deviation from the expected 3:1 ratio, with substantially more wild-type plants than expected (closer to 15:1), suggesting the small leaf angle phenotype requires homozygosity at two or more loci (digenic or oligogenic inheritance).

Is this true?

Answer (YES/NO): NO